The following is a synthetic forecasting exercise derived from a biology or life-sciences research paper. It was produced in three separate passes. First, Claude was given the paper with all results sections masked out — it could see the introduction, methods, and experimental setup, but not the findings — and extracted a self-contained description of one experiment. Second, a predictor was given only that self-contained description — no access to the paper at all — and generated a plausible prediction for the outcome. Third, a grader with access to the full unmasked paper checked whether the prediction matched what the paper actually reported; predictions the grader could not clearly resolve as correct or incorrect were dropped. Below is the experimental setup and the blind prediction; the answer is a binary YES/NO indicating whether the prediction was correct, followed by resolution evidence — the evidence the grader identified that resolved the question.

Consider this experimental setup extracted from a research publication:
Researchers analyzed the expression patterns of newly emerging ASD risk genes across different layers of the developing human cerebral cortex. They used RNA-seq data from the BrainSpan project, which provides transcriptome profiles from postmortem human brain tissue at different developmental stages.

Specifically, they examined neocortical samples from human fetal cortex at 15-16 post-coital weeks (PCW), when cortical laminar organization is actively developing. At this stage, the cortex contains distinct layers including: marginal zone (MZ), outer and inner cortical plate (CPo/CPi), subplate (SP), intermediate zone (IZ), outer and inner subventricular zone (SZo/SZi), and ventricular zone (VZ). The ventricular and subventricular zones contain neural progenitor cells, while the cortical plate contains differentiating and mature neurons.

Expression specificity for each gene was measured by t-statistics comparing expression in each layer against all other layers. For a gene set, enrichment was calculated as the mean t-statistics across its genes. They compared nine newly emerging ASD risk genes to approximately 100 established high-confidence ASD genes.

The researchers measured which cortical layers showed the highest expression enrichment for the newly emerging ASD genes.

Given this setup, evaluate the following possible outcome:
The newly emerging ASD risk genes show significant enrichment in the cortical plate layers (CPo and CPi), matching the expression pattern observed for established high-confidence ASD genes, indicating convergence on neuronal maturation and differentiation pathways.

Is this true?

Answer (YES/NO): NO